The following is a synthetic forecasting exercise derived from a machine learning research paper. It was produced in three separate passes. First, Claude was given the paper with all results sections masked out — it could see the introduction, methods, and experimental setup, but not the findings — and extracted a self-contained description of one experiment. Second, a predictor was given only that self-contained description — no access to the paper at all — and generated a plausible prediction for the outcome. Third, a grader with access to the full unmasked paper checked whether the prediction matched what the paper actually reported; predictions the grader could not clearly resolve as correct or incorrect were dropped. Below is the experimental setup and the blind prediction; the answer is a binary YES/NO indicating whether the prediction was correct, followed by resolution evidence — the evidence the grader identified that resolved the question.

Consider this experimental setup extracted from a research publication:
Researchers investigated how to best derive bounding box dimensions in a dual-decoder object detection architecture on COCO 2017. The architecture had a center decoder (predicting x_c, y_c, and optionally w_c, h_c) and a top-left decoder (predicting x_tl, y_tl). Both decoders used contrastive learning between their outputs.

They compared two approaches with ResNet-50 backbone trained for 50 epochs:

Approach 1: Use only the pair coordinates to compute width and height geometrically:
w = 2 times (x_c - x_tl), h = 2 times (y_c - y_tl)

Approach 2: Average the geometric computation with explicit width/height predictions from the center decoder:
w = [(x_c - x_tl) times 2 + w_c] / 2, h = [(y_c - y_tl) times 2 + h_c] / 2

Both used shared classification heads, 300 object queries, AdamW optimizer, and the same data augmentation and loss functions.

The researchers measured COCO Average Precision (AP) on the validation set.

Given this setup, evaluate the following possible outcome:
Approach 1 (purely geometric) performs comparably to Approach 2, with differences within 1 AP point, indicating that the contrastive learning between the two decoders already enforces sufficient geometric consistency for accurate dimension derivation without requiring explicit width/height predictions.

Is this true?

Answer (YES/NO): YES